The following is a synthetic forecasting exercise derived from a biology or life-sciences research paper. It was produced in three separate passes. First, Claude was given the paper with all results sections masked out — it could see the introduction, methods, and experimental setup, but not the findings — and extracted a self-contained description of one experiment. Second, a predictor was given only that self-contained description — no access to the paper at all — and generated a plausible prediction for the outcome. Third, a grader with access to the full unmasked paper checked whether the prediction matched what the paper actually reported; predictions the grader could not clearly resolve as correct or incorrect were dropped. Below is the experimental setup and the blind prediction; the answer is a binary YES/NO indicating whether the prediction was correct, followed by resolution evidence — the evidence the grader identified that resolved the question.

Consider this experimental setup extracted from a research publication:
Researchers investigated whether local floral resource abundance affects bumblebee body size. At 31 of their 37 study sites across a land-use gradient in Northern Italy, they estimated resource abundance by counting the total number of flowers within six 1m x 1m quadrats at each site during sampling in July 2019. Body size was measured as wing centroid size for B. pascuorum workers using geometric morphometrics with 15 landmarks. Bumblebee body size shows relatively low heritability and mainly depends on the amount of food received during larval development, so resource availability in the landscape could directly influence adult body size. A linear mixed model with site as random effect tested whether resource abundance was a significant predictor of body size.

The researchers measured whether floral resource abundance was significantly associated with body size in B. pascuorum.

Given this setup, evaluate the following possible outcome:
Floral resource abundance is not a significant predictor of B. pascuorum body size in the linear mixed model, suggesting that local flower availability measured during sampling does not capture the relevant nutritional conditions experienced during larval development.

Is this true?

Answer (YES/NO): YES